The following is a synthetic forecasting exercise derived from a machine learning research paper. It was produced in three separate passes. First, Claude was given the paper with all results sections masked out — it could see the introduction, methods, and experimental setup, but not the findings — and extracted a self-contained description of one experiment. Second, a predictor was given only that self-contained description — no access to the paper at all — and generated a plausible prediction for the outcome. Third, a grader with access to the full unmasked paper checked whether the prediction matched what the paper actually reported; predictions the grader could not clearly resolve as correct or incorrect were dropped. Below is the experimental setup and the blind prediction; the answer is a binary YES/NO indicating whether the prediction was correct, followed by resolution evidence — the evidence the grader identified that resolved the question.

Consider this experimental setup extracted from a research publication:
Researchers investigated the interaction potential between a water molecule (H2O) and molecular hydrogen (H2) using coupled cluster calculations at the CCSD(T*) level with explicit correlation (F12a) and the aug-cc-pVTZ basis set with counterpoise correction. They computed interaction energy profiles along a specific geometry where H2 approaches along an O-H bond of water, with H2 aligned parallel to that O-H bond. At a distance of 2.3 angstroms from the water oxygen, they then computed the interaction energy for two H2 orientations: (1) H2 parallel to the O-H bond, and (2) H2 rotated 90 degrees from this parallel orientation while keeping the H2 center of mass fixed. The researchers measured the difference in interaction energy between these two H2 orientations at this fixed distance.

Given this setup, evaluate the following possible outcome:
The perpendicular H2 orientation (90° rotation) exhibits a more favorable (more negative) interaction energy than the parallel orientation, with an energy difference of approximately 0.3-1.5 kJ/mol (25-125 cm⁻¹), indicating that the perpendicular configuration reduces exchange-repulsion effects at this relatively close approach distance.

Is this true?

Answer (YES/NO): NO